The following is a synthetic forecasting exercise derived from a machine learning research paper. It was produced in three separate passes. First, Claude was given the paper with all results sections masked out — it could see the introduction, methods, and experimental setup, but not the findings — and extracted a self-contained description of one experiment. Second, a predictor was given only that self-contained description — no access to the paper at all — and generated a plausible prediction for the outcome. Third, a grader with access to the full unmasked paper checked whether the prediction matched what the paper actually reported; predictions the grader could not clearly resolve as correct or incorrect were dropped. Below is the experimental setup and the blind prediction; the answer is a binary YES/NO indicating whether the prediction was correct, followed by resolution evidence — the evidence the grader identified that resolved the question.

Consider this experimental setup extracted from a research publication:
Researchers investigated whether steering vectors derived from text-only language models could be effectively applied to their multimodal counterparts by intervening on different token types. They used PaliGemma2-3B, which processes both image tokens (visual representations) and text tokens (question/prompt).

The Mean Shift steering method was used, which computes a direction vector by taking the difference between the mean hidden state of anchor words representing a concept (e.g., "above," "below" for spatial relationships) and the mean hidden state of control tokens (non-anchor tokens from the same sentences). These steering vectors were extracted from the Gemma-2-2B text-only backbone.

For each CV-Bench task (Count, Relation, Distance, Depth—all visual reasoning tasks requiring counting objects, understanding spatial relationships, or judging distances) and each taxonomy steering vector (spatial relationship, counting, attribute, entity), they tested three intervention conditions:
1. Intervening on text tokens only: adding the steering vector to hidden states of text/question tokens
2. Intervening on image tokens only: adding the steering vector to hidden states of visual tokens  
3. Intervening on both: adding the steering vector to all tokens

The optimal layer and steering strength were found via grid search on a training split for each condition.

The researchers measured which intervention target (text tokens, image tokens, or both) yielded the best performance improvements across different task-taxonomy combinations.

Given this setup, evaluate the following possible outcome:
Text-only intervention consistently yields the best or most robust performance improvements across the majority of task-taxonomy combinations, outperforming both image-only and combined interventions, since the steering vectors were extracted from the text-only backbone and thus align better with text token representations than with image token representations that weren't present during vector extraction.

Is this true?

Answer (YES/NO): NO